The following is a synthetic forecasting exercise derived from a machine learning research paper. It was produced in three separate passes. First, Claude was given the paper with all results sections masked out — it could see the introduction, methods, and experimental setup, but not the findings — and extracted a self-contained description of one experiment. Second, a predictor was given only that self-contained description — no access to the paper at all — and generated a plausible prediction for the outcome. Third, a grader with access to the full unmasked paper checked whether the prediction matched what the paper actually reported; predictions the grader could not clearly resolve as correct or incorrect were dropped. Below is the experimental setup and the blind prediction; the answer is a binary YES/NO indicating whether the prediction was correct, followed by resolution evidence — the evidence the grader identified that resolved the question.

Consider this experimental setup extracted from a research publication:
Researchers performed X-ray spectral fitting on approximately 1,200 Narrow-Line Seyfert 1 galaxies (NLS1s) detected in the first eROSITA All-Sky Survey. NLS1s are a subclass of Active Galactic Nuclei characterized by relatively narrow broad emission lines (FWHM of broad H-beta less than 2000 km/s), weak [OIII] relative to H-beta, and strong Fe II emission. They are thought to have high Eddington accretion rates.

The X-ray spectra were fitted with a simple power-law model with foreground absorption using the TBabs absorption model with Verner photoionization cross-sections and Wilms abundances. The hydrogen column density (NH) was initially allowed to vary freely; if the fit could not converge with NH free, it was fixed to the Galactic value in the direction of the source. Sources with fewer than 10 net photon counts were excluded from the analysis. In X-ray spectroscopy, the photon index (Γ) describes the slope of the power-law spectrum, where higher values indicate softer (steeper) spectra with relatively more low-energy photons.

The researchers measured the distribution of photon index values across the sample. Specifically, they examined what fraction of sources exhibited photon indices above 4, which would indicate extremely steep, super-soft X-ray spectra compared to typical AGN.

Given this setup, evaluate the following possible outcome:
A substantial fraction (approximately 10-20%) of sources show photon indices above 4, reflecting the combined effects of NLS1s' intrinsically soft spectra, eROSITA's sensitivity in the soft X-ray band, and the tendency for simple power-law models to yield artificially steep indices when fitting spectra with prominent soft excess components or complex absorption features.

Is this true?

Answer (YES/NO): YES